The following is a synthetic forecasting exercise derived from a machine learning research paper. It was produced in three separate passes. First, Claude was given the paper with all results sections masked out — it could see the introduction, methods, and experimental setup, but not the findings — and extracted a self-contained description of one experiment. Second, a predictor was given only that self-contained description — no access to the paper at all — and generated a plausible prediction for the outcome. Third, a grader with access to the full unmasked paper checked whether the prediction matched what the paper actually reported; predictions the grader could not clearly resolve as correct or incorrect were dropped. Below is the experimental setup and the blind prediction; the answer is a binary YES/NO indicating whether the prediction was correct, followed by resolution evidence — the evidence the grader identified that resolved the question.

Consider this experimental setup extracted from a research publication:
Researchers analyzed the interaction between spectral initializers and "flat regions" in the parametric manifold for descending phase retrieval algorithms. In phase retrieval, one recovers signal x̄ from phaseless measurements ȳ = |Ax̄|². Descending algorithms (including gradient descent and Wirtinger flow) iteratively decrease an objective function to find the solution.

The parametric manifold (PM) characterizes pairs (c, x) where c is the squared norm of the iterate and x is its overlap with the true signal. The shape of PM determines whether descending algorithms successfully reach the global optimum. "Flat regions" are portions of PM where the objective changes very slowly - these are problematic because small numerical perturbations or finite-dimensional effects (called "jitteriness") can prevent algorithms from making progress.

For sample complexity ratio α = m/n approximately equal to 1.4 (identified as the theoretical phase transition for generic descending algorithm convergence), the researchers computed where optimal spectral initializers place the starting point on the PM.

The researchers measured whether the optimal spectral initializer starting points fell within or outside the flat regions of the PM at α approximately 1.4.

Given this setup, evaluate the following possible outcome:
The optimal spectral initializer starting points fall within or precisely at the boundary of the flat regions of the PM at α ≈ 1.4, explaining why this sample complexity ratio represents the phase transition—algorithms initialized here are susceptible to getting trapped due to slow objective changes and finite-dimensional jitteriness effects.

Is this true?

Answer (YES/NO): YES